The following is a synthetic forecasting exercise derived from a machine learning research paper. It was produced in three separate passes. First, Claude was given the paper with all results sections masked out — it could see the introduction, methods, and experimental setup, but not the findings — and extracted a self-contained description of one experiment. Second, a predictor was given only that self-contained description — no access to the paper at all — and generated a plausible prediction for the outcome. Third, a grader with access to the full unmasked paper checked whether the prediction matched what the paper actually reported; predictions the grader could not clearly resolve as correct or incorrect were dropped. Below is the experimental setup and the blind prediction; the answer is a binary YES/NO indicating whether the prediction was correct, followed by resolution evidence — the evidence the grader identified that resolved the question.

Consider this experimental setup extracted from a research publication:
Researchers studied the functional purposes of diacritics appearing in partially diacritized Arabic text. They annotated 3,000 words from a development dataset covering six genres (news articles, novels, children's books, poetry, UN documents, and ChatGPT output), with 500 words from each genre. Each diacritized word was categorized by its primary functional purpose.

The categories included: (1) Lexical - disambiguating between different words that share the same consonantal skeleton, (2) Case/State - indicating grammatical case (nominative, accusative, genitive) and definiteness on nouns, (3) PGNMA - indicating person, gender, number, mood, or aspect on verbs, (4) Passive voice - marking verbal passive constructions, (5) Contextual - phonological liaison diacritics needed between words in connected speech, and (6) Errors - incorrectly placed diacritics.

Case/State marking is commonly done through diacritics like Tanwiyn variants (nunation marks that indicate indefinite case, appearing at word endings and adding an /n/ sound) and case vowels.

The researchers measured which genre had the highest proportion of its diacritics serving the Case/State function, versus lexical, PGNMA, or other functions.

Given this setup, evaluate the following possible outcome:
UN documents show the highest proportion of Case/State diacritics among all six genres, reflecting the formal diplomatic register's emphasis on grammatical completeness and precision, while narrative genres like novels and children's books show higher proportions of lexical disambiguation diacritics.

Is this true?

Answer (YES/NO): NO